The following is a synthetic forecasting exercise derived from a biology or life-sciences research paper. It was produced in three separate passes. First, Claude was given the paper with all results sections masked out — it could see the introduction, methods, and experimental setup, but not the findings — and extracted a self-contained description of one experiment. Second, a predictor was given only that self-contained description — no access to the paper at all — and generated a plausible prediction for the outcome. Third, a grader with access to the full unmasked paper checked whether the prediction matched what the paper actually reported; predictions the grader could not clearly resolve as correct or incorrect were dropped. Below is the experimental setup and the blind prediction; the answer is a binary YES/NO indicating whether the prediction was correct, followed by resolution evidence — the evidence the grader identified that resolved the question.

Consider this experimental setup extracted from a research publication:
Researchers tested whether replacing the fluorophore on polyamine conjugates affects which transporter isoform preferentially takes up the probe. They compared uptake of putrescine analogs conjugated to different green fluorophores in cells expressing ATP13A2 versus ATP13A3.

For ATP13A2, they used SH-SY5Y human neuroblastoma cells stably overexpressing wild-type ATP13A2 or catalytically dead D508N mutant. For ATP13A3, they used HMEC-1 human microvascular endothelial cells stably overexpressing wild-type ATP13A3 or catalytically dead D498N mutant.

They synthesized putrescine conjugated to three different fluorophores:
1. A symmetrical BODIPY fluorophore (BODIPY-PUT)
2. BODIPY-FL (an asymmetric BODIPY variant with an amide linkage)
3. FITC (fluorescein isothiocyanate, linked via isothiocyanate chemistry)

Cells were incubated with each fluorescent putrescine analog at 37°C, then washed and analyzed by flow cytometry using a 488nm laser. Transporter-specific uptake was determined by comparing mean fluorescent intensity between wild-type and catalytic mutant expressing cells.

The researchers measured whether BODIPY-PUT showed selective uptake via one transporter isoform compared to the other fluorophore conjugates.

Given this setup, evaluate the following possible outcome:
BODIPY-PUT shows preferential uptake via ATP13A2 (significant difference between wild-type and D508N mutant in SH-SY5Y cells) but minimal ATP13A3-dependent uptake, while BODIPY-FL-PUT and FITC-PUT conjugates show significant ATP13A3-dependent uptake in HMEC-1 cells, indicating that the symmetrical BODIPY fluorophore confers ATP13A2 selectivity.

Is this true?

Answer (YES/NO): NO